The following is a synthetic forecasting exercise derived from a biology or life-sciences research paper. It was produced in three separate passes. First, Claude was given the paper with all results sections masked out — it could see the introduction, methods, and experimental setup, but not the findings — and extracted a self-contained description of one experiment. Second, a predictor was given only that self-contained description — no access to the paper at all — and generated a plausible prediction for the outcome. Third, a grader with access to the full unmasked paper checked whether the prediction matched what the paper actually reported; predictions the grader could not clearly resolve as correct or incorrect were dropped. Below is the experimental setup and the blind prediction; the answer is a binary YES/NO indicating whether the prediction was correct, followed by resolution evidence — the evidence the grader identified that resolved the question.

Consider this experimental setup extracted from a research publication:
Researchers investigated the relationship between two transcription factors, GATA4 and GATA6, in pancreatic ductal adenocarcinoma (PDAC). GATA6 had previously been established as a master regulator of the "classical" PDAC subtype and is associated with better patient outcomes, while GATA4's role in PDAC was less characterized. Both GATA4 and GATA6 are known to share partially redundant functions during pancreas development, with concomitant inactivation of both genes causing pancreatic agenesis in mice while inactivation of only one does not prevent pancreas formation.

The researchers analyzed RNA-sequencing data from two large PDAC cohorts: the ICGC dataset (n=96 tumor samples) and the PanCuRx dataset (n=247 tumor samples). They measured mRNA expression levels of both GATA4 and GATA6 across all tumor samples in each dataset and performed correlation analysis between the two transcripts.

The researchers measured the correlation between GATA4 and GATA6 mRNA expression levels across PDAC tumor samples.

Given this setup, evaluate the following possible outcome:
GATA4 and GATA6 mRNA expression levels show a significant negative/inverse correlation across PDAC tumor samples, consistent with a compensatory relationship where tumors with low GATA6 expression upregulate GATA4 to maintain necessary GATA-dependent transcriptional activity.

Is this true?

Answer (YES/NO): NO